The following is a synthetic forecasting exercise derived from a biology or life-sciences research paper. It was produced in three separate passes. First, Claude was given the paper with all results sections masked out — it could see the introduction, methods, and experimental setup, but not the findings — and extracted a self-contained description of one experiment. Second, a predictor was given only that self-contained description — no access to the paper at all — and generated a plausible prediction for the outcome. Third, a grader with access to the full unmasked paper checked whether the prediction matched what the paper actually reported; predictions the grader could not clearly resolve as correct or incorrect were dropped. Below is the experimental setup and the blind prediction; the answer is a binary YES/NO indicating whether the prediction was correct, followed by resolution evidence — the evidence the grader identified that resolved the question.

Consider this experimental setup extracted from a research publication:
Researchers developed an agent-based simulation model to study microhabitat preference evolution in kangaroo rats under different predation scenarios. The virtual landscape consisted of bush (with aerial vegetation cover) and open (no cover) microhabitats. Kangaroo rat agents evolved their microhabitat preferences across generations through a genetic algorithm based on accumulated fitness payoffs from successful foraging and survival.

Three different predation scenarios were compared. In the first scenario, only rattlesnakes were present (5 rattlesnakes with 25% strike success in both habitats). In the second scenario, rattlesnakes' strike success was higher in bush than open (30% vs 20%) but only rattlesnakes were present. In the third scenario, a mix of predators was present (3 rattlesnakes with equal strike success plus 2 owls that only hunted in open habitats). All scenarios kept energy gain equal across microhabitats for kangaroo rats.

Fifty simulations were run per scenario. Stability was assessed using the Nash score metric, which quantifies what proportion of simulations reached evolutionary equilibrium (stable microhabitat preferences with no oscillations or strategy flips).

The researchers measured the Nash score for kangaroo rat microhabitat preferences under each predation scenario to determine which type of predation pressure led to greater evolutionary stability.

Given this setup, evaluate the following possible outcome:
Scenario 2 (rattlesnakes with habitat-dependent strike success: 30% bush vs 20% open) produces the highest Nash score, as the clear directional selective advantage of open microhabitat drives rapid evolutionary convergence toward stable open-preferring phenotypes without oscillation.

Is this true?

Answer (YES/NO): NO